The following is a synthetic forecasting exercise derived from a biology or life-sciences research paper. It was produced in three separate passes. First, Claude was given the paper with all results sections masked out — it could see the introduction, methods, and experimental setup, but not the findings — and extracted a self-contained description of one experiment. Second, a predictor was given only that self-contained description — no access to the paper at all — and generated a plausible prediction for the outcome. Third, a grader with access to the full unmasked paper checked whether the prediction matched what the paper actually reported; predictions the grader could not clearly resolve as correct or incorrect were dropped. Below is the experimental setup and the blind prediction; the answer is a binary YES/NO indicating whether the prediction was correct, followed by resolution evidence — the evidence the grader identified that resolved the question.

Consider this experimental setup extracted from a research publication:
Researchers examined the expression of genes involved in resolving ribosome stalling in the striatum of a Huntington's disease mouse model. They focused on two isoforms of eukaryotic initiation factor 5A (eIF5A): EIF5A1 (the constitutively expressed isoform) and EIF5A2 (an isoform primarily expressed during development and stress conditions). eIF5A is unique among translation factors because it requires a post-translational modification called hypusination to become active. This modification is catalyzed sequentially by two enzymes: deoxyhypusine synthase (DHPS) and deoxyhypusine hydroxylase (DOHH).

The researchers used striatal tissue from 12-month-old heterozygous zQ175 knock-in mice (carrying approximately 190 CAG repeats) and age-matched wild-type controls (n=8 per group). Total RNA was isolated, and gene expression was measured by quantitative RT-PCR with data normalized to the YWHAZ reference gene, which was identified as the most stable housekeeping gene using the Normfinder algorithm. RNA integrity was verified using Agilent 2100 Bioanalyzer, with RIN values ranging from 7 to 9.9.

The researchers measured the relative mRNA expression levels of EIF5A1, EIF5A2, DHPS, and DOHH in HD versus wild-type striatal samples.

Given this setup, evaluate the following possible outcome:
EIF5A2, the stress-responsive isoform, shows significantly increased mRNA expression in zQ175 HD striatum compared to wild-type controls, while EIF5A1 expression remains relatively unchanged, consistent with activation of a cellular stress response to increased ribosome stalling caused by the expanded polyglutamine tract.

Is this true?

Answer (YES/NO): YES